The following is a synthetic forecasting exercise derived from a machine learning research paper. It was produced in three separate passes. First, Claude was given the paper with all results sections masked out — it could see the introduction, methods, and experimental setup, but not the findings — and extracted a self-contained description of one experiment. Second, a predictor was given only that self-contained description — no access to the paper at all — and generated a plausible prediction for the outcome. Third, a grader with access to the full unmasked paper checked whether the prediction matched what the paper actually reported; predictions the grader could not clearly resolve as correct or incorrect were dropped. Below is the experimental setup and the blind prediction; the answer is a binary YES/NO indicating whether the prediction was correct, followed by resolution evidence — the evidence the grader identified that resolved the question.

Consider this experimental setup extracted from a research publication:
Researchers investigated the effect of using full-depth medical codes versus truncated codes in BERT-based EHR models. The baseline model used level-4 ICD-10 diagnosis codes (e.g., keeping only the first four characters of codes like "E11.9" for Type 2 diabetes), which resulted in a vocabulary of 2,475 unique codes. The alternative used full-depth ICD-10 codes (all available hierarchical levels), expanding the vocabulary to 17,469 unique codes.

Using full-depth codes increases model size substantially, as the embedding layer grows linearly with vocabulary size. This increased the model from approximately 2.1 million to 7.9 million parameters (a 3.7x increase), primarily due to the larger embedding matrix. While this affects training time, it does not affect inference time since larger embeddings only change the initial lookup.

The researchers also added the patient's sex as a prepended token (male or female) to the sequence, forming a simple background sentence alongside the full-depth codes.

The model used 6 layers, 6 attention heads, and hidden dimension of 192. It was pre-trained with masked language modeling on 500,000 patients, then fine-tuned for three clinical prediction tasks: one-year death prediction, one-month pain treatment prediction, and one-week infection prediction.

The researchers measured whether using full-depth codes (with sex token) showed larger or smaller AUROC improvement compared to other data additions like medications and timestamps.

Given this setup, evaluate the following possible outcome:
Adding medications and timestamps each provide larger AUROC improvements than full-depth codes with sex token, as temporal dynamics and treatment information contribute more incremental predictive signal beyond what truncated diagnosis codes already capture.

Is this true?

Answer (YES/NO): YES